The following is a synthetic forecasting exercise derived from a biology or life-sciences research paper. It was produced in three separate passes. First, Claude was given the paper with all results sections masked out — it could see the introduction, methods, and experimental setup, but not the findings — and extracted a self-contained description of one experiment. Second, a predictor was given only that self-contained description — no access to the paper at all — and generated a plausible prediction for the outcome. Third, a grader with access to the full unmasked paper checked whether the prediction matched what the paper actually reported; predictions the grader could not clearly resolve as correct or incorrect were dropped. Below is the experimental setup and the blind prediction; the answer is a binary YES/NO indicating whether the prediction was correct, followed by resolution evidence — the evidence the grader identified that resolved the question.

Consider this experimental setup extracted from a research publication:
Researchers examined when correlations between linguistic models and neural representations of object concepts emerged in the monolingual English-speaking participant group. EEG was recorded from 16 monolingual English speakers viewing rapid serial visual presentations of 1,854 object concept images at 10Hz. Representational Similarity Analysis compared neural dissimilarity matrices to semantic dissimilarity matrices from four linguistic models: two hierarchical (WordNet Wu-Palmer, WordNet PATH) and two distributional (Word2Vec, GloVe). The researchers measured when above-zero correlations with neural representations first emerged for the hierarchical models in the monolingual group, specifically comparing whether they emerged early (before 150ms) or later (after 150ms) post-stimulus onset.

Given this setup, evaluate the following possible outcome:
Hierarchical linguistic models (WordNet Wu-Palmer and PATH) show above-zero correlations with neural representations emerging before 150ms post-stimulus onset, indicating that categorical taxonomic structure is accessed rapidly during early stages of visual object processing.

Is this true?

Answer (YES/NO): NO